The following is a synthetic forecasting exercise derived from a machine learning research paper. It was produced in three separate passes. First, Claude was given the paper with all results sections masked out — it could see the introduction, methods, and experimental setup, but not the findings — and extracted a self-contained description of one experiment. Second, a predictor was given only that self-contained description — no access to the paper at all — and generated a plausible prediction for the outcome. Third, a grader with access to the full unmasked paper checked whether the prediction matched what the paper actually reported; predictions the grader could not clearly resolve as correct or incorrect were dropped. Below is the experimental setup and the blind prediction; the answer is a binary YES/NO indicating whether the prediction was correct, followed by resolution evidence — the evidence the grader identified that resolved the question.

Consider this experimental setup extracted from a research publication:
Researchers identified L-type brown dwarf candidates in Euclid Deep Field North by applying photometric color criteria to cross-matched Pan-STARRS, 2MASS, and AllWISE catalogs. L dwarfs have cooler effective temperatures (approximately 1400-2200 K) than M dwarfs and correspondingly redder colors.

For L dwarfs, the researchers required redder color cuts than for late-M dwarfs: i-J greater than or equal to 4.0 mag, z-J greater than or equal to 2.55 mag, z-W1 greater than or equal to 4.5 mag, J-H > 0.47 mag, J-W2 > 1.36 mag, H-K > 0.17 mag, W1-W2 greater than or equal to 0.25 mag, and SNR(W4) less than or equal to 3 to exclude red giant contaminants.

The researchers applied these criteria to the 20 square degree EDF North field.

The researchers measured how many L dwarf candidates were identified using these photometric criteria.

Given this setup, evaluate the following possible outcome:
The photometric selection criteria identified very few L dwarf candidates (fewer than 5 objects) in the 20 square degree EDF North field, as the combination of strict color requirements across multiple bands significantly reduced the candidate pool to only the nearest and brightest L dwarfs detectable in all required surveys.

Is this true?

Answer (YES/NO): NO